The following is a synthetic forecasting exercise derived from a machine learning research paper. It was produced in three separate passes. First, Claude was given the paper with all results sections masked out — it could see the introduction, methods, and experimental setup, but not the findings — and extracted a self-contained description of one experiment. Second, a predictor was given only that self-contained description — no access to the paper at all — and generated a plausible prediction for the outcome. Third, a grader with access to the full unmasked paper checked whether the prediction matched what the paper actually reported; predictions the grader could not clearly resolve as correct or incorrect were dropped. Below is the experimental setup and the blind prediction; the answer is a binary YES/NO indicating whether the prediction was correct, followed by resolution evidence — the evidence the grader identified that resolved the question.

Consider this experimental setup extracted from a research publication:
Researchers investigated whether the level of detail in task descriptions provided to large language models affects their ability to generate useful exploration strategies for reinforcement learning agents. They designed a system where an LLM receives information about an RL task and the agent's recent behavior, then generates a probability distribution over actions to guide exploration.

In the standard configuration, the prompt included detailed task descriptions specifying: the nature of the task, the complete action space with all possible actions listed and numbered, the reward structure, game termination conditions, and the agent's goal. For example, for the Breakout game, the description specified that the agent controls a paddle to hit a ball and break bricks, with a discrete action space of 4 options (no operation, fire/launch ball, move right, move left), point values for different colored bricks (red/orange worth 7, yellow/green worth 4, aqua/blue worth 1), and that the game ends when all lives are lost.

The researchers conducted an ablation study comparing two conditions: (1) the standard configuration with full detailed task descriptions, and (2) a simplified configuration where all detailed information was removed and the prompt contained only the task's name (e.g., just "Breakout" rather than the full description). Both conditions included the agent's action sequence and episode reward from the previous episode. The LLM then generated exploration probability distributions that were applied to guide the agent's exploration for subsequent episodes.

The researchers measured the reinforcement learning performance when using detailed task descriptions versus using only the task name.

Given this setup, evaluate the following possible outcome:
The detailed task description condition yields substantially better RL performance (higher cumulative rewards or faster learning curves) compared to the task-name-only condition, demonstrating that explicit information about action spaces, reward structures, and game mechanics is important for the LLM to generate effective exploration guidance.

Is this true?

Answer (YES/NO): YES